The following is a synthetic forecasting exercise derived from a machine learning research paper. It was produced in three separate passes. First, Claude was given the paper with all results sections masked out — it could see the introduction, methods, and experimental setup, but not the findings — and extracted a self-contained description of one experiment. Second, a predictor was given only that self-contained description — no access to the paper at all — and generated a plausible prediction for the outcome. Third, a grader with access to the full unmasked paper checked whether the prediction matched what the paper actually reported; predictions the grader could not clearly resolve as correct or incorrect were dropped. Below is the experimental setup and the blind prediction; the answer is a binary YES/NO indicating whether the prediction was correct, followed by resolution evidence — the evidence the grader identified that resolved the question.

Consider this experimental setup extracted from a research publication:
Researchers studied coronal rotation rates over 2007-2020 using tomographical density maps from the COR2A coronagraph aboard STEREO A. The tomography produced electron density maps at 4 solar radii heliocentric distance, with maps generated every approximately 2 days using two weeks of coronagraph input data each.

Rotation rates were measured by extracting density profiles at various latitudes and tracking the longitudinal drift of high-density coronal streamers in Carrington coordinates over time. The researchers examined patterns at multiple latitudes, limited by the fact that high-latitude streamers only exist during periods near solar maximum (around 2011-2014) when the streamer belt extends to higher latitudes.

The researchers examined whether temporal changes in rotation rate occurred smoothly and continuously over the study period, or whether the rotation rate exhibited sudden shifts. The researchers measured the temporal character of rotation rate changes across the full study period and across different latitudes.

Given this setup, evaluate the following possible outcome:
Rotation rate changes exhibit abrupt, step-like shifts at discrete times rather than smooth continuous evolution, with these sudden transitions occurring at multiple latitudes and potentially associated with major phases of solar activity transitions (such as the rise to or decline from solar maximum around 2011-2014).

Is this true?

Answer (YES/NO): YES